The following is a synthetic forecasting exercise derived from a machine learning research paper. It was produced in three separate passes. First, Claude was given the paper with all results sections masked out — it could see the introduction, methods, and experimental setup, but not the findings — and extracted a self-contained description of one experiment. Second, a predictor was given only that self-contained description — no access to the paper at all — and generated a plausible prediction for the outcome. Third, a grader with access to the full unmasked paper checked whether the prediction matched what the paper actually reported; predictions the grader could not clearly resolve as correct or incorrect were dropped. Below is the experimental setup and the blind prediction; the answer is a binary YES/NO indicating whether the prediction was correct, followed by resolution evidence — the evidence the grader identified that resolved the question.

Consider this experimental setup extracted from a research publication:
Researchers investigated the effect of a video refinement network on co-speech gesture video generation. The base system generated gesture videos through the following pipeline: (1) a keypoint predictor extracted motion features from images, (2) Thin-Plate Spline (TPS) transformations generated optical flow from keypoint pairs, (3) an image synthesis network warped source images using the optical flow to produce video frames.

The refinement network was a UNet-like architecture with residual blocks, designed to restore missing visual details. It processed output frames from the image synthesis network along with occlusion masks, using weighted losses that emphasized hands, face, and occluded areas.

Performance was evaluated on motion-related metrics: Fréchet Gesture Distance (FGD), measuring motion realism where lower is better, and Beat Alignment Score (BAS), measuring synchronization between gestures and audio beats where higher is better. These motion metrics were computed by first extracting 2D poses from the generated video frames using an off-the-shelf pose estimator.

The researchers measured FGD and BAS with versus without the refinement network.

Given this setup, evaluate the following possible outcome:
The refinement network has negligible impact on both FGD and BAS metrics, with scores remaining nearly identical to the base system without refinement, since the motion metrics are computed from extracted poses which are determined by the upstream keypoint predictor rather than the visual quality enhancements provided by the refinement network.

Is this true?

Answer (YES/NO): NO